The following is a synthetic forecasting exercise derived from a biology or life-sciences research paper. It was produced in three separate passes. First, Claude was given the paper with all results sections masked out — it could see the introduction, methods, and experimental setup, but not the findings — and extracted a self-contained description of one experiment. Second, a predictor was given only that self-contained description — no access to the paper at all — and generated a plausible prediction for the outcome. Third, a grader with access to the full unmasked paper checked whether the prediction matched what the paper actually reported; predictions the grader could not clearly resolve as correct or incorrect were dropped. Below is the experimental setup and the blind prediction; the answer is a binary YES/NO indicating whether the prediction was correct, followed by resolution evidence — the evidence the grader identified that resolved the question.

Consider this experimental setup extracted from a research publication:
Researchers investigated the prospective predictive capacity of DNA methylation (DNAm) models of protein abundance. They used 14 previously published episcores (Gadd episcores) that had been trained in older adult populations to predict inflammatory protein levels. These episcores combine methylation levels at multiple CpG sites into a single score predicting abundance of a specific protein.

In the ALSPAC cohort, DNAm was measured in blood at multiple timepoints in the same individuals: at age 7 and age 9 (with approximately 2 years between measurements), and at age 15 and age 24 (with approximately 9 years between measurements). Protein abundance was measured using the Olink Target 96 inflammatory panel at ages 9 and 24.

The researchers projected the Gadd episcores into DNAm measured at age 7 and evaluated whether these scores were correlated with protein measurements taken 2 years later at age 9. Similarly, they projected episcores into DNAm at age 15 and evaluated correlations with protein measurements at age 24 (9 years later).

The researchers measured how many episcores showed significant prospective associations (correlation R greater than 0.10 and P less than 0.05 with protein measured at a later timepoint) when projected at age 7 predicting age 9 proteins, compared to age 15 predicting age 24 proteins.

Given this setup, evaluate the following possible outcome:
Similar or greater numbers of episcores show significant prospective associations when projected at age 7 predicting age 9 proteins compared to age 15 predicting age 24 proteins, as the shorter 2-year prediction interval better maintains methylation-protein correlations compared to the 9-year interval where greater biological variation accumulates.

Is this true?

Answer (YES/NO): NO